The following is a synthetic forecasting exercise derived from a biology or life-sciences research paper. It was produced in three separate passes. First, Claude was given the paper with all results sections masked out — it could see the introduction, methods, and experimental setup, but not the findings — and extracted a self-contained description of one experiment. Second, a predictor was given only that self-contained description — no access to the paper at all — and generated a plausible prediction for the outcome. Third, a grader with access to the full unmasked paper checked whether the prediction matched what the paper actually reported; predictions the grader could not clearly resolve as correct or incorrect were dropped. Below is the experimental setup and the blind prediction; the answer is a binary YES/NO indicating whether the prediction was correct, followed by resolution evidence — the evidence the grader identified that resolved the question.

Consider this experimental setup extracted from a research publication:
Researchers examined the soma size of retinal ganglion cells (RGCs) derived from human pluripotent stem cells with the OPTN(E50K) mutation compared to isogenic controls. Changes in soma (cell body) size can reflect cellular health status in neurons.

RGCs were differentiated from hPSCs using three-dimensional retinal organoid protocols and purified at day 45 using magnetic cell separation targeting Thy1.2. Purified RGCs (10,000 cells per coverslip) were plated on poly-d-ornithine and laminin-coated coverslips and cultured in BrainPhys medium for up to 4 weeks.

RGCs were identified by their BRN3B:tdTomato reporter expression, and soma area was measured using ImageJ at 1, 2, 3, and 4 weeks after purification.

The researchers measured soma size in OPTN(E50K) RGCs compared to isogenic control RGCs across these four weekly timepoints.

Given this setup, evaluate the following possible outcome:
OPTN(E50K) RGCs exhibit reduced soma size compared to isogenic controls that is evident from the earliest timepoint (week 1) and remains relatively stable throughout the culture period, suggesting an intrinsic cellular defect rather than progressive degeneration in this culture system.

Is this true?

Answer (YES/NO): NO